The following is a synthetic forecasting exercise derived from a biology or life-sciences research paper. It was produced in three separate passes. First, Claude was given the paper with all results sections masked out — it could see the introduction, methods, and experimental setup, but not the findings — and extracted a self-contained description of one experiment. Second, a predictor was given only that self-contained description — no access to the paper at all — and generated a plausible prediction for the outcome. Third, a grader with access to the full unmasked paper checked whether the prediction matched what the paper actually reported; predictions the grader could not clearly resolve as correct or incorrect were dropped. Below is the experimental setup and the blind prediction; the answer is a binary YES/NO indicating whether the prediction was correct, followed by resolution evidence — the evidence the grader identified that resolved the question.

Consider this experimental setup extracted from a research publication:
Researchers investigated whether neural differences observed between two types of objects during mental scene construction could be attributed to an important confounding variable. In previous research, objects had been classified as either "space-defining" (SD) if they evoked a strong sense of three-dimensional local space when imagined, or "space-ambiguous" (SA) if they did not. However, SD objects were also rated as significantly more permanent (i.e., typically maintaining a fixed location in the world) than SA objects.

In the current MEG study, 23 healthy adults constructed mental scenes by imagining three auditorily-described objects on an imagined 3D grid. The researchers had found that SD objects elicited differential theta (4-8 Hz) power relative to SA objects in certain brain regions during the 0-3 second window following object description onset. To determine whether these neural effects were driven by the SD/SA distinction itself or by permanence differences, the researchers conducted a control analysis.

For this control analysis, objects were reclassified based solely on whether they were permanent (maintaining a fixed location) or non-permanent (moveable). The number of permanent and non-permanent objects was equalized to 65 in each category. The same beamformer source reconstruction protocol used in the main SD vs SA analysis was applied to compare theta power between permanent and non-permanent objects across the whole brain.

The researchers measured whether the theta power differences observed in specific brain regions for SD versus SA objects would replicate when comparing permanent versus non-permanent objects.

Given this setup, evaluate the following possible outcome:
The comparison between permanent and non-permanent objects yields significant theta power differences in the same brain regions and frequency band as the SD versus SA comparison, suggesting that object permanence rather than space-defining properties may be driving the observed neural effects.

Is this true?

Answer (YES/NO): NO